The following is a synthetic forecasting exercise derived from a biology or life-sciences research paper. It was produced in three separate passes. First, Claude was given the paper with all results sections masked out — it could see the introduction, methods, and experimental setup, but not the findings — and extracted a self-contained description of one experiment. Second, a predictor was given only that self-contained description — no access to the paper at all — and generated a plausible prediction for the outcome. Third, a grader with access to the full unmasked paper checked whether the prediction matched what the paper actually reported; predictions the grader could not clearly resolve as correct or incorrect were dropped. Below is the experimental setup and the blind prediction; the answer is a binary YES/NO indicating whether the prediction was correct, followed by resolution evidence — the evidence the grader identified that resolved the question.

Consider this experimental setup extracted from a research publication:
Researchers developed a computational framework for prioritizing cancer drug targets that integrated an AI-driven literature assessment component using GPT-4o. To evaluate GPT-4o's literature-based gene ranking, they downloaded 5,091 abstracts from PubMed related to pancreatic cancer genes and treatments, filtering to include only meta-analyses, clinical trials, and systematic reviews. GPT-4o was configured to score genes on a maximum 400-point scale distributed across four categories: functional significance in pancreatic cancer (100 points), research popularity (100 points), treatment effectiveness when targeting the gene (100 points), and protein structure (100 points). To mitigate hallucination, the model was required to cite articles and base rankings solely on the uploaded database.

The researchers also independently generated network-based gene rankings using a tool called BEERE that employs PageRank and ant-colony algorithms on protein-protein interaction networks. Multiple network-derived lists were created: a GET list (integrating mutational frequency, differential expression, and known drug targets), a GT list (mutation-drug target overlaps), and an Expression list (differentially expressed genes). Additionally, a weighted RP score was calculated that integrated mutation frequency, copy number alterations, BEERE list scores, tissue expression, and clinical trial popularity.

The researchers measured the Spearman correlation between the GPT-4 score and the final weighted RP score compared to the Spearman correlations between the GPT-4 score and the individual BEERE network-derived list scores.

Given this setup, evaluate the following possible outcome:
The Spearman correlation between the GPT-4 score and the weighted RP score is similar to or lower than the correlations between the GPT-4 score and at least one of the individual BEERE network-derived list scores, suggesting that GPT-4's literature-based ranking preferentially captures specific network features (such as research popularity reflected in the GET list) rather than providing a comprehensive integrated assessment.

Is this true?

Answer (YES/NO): YES